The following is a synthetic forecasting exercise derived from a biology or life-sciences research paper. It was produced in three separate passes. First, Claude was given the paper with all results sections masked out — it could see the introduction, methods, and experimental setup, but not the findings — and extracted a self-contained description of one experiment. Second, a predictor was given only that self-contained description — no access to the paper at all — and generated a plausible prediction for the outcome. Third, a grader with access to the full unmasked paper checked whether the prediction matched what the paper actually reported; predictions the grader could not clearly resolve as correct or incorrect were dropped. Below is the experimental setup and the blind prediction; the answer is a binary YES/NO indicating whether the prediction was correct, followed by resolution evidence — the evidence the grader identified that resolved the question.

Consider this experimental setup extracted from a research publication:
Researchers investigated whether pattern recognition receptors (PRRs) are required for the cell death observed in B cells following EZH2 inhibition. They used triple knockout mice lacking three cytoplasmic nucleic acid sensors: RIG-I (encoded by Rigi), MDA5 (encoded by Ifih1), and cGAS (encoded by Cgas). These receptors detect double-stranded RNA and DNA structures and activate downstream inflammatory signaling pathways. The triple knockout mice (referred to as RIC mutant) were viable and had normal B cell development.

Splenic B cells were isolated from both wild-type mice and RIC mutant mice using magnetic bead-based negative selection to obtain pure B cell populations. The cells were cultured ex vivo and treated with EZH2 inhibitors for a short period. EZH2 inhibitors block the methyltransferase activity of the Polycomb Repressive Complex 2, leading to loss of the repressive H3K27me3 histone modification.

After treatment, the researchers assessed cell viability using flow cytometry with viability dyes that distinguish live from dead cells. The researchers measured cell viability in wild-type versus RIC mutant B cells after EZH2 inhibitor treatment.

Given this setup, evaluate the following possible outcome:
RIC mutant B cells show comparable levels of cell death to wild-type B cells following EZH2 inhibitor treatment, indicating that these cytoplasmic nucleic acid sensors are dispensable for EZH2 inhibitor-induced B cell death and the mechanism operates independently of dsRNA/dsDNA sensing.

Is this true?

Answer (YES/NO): NO